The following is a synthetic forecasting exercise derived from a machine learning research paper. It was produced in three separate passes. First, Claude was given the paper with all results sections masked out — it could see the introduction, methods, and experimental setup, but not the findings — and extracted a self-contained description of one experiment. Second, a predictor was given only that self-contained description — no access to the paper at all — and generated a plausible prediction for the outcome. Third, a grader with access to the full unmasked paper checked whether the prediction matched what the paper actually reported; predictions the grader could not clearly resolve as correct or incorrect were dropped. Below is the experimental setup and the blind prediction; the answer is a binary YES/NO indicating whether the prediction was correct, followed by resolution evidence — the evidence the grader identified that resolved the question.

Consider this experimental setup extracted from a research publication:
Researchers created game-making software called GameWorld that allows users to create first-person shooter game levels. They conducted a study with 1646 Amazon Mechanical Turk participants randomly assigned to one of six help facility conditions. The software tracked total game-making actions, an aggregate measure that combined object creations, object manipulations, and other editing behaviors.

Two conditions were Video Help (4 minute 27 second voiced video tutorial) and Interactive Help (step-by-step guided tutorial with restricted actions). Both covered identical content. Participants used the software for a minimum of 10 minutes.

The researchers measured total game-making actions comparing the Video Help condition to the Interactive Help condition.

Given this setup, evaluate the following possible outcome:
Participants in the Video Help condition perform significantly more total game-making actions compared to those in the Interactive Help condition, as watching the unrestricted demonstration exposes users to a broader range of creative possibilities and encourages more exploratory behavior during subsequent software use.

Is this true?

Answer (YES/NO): NO